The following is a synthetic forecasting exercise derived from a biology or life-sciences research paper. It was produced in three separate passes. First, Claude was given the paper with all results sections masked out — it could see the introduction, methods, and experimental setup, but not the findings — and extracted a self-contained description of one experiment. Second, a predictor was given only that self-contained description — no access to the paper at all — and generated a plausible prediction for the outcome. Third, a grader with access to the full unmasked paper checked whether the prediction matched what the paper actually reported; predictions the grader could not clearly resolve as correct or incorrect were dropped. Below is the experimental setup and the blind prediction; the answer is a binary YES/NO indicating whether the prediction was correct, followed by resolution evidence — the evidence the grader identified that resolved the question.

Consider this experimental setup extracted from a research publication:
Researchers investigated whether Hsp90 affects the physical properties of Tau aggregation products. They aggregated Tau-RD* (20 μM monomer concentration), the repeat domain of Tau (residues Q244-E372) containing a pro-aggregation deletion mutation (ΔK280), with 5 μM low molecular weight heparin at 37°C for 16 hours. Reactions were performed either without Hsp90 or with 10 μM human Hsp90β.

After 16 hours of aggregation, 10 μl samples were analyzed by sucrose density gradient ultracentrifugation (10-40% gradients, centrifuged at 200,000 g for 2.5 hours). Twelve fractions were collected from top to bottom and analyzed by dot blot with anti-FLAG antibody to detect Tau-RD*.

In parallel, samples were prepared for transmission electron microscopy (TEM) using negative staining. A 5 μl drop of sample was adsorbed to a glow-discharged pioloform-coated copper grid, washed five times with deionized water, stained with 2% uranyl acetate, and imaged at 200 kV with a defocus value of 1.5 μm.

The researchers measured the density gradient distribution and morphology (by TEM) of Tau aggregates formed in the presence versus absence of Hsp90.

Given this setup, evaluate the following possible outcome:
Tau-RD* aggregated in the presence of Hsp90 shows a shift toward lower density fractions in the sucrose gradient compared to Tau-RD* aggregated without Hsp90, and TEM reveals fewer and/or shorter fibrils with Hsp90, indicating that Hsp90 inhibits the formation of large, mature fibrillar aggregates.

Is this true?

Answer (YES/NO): NO